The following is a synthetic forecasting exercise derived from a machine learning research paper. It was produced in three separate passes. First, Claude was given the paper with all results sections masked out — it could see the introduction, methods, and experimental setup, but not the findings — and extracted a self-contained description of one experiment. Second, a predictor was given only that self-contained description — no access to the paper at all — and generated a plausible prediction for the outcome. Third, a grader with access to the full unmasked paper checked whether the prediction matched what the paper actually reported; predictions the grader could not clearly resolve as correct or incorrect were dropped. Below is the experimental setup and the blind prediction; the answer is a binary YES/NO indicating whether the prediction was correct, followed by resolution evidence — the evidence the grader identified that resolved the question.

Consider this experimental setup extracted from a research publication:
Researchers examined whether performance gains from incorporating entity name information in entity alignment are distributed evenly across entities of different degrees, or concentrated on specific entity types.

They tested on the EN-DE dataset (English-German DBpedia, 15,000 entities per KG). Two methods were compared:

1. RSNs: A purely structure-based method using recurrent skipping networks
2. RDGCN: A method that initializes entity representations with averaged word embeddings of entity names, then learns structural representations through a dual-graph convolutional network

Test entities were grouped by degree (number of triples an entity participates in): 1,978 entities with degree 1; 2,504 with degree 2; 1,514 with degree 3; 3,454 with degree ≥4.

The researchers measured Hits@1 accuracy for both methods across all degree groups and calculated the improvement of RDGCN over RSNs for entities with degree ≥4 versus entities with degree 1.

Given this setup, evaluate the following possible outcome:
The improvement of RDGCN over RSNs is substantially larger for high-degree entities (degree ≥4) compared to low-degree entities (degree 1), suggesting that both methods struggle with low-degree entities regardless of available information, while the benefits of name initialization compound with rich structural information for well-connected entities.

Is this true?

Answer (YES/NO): NO